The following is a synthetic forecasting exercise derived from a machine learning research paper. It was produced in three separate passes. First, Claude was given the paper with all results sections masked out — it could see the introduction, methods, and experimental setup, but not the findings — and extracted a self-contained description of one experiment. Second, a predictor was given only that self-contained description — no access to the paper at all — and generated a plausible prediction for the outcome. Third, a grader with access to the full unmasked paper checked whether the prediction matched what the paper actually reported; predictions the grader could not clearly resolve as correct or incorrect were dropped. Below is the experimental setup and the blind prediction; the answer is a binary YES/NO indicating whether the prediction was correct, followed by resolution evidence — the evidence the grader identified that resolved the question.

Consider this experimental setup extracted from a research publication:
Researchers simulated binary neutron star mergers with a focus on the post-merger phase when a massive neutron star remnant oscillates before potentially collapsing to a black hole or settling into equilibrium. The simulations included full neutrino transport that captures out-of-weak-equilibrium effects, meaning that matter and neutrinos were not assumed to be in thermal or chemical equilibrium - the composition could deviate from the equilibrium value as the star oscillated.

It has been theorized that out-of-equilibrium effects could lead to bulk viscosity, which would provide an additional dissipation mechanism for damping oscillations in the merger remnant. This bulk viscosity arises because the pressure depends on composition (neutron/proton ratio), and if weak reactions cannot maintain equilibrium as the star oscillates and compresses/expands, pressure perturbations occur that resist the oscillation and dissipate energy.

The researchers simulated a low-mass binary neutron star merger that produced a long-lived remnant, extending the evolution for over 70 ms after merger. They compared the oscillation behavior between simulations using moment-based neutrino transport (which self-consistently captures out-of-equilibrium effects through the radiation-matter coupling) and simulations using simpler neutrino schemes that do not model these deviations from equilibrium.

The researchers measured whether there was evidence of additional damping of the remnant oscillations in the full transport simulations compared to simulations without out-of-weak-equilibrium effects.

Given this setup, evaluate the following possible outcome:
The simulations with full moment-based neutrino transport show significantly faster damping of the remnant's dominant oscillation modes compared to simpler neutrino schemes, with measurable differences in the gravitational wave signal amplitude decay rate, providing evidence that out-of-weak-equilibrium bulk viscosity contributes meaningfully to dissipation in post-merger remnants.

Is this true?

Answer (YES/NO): NO